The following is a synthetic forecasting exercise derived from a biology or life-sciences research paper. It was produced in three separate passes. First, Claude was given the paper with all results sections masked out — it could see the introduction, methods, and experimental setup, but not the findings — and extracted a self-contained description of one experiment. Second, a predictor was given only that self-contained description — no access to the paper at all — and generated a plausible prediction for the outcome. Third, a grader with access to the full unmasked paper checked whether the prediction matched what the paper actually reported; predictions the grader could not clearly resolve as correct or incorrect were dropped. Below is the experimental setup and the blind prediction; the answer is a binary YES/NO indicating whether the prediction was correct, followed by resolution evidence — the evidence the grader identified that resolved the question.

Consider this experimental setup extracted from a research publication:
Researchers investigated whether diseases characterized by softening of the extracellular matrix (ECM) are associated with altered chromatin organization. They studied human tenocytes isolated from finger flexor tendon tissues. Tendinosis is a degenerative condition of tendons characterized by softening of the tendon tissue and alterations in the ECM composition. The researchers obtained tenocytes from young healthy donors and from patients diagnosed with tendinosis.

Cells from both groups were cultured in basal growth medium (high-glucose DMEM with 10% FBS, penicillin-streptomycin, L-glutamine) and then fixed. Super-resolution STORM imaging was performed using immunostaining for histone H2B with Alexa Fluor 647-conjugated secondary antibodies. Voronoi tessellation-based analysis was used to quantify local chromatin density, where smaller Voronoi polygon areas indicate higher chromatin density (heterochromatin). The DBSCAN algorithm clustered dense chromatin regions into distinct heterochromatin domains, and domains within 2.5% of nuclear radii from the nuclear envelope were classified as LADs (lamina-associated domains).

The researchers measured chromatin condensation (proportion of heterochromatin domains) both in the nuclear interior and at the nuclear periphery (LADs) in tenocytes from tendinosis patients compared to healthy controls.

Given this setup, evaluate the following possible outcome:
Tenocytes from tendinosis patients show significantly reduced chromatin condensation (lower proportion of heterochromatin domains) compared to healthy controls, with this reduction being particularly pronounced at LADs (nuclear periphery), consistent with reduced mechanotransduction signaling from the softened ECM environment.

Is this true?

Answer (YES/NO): NO